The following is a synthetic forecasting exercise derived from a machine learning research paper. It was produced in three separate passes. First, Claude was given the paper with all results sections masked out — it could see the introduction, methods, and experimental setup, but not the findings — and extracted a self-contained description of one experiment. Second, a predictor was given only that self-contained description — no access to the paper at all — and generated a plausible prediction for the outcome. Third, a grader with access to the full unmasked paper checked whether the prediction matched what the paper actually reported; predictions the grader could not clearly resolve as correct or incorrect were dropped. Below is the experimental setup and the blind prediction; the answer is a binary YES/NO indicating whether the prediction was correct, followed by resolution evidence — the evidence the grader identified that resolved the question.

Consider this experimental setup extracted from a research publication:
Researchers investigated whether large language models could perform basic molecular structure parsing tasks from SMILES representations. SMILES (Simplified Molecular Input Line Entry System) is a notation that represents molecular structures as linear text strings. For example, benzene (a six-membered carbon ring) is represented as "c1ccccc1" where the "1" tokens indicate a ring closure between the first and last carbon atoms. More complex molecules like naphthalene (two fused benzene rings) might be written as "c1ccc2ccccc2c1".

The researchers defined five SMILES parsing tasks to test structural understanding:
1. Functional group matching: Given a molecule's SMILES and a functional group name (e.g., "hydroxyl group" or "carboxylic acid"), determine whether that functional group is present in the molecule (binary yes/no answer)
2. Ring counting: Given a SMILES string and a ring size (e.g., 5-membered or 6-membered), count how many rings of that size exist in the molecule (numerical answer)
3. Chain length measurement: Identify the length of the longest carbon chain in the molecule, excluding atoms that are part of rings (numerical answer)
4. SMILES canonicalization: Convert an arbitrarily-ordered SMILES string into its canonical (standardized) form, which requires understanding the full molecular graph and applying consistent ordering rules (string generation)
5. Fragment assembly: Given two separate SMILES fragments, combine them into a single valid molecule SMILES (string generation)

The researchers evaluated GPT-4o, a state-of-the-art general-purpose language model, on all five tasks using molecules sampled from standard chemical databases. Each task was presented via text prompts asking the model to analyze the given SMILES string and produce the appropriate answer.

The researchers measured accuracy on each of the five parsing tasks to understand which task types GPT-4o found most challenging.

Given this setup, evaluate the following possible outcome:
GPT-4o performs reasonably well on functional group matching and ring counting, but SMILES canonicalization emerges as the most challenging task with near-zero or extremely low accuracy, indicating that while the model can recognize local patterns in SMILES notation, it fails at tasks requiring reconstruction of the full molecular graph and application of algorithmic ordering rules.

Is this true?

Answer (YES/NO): NO